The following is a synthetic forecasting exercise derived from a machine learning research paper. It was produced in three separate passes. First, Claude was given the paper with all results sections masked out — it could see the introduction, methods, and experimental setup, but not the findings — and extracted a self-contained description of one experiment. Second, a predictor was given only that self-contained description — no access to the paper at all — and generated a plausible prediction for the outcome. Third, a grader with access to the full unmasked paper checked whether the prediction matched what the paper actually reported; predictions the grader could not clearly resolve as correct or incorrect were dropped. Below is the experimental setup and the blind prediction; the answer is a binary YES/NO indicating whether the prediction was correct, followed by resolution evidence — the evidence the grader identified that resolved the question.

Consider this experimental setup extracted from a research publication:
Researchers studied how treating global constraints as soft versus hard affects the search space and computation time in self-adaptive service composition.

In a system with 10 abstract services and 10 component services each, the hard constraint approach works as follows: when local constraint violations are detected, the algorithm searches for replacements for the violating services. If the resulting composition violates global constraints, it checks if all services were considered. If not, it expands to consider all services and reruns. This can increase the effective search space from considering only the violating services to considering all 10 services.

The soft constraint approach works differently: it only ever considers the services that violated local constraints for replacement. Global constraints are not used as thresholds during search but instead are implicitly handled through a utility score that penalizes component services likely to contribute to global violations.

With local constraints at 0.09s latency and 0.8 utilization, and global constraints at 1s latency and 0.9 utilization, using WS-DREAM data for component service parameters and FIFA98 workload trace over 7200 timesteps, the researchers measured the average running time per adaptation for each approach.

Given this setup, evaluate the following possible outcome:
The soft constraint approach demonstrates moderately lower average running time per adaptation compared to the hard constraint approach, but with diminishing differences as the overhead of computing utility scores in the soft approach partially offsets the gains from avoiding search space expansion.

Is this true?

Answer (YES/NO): NO